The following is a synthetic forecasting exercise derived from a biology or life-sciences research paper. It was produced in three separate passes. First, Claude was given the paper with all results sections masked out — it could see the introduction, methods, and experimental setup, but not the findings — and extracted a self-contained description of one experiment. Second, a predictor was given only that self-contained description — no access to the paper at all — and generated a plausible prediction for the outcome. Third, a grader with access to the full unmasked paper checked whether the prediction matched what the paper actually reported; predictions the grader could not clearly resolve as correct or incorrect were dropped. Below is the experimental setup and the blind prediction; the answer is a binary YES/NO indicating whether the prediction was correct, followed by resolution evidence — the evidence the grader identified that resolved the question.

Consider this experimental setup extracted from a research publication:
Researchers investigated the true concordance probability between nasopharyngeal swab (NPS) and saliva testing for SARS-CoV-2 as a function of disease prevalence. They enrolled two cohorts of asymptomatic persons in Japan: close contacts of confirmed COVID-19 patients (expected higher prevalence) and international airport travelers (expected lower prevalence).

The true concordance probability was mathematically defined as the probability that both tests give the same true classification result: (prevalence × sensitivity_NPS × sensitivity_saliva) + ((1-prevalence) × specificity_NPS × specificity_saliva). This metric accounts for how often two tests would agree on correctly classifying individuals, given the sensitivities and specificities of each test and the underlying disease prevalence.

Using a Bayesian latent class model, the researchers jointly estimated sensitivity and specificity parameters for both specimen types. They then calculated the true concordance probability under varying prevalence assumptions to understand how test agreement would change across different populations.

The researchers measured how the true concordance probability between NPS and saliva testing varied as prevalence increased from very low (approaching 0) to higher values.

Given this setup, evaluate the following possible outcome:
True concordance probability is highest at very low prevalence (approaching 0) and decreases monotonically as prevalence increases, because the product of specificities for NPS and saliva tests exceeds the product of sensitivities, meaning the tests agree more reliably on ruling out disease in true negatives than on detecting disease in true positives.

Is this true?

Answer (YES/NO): YES